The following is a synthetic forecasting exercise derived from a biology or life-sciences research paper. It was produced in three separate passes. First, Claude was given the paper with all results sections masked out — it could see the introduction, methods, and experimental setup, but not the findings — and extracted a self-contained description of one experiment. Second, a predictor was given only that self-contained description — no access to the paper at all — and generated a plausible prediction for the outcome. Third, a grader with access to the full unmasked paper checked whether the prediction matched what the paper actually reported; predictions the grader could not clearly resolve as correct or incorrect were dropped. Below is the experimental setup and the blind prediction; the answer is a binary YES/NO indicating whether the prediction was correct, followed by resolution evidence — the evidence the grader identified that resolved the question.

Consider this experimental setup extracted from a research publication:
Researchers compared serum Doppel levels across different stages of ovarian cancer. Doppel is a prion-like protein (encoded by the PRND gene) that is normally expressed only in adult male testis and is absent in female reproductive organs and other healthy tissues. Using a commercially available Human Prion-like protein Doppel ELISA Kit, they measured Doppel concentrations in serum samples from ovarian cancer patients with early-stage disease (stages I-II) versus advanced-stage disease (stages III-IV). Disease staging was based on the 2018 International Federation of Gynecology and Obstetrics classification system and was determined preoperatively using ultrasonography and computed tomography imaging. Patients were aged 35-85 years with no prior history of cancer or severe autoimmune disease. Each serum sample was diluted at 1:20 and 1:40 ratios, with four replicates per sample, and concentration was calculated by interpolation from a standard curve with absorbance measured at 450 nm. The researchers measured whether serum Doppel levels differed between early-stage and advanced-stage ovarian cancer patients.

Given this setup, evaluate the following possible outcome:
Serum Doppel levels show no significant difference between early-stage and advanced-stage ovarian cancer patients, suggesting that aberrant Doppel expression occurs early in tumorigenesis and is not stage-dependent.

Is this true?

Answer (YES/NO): NO